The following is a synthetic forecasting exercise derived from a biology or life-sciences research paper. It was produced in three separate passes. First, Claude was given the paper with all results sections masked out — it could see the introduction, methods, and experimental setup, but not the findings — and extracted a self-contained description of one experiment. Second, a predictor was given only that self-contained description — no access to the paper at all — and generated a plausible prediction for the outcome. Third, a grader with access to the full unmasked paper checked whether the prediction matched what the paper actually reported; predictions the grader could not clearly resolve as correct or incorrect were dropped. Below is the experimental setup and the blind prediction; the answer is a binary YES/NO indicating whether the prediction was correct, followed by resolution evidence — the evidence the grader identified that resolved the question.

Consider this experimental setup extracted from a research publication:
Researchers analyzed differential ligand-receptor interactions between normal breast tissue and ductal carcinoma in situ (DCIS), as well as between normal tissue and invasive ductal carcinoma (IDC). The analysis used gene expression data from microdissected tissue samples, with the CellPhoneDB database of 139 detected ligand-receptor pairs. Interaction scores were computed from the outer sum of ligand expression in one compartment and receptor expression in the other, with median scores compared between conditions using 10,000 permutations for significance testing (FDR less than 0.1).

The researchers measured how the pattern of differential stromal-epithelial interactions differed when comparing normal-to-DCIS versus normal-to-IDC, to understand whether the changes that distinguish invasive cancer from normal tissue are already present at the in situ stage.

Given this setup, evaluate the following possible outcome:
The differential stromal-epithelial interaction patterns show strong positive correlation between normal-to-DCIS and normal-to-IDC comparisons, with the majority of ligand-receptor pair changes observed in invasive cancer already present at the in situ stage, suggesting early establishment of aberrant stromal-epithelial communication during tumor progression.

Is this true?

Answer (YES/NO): YES